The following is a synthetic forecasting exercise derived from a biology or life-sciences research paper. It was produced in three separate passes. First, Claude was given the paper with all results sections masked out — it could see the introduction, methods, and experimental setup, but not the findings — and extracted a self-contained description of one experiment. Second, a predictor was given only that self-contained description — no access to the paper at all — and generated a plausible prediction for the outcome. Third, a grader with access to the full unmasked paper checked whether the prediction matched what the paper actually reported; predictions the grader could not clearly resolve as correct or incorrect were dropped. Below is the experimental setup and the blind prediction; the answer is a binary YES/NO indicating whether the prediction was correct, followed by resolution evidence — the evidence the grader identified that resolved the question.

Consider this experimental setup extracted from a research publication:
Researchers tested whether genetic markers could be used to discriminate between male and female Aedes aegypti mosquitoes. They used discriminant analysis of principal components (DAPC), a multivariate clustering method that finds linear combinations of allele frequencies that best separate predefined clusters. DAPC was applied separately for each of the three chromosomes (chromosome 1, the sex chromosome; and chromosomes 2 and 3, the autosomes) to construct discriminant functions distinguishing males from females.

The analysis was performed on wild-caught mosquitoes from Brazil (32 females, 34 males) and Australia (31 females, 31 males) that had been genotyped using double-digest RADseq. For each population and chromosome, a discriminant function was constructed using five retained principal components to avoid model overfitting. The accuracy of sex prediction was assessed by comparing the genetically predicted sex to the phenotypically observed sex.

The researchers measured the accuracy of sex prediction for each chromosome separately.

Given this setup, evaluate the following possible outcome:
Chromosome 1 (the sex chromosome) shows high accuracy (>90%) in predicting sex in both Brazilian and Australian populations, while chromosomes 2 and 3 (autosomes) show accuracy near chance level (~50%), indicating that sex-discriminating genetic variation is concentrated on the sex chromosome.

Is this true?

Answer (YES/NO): YES